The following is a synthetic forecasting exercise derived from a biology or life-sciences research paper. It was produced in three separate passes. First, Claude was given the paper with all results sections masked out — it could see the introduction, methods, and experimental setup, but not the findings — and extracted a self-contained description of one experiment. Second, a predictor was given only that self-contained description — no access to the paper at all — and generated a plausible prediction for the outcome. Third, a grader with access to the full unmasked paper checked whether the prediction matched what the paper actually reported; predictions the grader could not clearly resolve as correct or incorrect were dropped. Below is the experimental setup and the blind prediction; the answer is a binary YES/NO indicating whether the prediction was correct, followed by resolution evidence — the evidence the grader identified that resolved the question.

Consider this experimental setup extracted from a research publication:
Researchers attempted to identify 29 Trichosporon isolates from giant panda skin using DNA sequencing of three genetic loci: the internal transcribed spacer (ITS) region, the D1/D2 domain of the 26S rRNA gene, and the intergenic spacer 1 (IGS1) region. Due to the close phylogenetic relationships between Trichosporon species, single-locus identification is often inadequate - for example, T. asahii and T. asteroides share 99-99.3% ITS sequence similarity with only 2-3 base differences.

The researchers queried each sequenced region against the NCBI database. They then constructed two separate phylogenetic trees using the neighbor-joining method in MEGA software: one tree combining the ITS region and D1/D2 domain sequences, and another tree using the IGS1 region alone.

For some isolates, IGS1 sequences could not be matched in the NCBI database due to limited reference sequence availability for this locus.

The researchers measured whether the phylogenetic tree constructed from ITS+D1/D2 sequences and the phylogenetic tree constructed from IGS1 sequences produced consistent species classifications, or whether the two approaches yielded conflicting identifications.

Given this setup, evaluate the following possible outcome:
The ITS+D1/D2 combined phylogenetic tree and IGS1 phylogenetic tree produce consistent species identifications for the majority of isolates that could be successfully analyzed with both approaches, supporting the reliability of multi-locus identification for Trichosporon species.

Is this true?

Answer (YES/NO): YES